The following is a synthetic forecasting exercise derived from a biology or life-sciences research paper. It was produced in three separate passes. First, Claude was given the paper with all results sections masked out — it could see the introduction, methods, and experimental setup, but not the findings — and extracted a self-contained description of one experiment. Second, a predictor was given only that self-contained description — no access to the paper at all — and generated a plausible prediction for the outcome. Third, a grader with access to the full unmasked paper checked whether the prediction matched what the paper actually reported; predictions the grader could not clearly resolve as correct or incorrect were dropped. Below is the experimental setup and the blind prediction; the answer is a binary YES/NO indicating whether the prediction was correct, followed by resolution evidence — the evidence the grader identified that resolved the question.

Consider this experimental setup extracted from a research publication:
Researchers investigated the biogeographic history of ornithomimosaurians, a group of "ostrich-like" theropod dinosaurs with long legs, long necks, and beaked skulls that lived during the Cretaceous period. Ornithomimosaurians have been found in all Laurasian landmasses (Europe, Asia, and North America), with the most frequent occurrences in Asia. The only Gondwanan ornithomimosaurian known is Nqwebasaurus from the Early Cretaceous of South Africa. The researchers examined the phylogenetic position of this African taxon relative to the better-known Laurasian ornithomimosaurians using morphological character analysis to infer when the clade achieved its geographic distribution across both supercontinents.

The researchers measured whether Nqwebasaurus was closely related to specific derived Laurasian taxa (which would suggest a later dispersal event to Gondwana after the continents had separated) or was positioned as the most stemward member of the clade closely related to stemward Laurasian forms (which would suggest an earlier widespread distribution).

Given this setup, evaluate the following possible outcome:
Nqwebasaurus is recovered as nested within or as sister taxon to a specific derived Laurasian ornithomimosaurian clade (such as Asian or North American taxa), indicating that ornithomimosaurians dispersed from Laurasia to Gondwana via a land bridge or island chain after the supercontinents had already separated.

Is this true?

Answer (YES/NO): NO